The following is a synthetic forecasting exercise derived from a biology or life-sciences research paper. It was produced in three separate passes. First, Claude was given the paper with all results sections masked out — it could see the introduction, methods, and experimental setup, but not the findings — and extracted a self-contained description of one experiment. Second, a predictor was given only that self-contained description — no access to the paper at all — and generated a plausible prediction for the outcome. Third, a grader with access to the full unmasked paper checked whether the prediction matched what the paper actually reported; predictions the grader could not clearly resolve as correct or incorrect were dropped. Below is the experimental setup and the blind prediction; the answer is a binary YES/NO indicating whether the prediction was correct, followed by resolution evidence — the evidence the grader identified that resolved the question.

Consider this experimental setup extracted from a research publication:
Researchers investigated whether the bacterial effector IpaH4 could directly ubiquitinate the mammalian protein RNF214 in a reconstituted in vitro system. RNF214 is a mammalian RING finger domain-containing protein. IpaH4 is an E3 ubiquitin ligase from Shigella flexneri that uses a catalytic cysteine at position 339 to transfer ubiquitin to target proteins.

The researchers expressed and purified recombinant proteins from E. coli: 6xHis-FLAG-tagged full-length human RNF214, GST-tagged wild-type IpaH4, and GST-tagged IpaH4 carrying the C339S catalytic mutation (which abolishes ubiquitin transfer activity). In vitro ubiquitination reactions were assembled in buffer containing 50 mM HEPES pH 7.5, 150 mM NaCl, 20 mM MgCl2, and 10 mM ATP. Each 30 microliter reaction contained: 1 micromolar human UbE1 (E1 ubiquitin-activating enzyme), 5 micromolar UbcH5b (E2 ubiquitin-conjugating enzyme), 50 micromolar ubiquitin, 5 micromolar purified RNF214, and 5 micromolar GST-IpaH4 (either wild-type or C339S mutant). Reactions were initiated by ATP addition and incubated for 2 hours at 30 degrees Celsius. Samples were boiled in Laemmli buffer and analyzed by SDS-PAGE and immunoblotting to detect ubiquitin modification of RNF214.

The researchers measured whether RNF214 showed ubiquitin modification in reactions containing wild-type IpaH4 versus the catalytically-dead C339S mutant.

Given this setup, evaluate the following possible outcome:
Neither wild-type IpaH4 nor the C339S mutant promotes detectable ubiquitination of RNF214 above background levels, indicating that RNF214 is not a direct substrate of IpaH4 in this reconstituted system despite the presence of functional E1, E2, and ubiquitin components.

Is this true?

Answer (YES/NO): NO